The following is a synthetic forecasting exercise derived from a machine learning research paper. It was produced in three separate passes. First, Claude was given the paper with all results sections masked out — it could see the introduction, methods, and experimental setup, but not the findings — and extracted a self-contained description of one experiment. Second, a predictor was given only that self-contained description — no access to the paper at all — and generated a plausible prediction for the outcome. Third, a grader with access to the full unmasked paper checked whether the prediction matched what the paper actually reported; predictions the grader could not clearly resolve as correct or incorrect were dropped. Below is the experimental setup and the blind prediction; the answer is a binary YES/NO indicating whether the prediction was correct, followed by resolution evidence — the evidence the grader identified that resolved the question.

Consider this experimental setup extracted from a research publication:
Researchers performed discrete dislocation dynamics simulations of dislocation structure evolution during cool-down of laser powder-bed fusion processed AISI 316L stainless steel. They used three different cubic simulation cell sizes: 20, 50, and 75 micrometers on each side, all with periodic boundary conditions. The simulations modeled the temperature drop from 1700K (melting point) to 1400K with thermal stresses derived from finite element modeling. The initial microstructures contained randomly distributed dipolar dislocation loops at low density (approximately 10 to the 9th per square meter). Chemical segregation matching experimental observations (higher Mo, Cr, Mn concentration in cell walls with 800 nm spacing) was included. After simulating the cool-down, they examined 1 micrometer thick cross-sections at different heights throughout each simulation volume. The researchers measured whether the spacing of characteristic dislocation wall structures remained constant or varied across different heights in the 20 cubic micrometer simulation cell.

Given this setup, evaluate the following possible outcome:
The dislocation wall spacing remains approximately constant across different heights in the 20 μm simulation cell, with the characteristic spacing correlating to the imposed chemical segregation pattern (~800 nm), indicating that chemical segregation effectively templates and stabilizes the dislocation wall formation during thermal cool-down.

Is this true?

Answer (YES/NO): NO